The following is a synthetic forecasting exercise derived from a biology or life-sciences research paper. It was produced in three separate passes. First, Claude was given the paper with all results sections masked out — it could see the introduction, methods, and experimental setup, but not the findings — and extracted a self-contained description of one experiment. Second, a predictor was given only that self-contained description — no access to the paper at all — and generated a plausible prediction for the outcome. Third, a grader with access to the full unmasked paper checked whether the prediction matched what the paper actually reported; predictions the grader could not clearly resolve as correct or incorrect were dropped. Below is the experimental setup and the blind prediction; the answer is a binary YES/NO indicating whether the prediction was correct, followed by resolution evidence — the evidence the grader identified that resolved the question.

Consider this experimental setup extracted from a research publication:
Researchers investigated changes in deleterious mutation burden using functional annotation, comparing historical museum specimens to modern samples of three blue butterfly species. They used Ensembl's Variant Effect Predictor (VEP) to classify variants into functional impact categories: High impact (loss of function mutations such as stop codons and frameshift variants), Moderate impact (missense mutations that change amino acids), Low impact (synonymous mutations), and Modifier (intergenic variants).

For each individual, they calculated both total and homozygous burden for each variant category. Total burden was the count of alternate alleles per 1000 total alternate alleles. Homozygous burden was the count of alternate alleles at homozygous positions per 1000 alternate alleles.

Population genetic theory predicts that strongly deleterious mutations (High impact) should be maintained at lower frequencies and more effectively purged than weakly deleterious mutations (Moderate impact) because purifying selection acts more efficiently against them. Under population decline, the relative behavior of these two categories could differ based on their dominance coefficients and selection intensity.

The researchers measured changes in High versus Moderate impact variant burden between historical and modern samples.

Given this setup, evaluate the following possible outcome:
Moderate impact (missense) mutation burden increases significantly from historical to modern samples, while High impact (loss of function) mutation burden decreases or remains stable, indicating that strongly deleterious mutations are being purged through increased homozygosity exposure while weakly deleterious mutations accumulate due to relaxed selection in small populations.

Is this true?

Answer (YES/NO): NO